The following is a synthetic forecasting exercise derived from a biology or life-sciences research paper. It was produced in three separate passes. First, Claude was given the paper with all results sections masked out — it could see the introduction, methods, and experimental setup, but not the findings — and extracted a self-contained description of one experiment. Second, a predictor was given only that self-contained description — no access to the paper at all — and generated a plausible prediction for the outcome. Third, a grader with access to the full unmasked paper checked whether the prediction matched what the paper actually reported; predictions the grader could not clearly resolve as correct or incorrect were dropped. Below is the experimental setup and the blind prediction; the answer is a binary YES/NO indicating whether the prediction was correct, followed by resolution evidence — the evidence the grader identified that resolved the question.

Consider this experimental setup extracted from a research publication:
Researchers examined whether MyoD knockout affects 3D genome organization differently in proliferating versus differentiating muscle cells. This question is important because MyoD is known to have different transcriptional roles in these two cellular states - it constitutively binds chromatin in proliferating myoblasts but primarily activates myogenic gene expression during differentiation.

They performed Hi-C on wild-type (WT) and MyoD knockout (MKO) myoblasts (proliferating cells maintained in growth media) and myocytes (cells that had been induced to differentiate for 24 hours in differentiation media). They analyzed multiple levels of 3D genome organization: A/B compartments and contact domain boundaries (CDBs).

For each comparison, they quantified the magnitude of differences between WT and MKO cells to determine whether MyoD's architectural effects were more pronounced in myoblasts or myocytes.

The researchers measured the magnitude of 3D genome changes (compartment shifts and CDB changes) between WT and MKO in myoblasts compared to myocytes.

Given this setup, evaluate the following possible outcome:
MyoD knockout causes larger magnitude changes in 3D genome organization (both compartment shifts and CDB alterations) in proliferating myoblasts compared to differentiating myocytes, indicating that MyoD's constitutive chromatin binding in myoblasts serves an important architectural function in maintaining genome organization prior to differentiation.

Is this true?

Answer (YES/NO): NO